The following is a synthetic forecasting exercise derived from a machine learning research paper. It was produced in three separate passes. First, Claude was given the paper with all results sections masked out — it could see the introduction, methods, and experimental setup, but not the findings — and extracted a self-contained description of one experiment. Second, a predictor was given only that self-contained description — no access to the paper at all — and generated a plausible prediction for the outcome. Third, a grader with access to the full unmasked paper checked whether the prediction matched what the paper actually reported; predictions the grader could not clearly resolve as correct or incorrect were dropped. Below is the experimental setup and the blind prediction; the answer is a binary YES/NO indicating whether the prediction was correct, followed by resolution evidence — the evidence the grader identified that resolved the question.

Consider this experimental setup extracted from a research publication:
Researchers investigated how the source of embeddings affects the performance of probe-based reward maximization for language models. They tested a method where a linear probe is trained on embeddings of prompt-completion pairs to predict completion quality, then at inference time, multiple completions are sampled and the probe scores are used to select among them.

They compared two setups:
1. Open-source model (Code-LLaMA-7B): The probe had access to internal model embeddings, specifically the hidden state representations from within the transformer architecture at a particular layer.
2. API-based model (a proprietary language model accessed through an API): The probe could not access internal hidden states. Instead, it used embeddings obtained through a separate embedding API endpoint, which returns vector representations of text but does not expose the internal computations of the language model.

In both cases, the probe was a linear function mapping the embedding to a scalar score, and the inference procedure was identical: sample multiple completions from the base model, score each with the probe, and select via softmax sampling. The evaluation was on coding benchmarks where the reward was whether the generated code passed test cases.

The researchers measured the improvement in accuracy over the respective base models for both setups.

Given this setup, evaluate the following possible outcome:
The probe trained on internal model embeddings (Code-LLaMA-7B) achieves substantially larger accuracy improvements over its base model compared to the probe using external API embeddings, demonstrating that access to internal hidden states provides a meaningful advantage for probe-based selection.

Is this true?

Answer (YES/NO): YES